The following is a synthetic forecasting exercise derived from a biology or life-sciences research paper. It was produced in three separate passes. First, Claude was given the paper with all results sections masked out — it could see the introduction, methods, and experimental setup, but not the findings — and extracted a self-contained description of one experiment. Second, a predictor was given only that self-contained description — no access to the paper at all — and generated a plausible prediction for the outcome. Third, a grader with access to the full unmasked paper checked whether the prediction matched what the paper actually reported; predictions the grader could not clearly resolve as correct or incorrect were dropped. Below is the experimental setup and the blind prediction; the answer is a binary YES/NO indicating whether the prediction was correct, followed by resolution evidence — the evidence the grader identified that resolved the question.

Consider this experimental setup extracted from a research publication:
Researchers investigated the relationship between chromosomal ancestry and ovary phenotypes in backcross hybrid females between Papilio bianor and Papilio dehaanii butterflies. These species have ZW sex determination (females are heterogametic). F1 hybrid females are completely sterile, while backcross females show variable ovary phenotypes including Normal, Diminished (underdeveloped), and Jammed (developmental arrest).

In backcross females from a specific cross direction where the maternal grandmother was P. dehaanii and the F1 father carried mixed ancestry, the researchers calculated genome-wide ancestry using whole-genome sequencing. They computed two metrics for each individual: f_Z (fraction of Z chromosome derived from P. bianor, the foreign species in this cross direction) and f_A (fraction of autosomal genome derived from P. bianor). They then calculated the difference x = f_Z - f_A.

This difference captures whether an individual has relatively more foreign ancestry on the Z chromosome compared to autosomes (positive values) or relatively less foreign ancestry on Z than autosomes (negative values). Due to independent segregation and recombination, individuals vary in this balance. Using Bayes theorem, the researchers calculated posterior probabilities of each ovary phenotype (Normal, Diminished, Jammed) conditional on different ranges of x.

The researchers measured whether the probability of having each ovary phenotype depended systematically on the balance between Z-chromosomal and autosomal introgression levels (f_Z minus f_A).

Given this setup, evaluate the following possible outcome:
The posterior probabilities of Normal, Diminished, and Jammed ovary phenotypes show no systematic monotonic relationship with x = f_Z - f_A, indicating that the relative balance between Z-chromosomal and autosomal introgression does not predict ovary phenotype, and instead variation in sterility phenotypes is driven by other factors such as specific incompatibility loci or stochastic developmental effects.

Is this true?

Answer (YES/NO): NO